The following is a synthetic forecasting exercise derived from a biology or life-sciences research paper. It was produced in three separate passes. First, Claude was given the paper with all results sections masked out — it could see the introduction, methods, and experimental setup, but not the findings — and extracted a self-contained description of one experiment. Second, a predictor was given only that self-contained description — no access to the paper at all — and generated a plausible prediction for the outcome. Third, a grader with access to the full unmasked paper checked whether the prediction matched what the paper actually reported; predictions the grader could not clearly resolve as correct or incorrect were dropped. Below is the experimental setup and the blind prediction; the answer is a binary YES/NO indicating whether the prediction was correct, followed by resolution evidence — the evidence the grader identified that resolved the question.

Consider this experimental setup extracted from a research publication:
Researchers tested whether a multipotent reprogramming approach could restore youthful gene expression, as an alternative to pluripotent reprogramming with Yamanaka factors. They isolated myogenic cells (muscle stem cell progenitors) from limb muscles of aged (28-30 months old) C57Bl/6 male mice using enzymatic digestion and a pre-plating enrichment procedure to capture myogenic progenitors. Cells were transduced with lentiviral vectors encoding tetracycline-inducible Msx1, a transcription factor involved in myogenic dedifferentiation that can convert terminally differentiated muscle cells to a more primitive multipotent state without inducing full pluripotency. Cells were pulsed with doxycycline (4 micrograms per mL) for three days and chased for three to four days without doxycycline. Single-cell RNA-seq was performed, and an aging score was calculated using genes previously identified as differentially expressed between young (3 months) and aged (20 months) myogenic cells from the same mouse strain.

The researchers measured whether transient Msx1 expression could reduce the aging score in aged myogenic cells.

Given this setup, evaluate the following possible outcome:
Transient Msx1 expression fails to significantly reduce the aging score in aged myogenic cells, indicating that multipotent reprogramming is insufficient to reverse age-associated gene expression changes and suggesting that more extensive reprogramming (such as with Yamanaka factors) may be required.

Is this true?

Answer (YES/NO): NO